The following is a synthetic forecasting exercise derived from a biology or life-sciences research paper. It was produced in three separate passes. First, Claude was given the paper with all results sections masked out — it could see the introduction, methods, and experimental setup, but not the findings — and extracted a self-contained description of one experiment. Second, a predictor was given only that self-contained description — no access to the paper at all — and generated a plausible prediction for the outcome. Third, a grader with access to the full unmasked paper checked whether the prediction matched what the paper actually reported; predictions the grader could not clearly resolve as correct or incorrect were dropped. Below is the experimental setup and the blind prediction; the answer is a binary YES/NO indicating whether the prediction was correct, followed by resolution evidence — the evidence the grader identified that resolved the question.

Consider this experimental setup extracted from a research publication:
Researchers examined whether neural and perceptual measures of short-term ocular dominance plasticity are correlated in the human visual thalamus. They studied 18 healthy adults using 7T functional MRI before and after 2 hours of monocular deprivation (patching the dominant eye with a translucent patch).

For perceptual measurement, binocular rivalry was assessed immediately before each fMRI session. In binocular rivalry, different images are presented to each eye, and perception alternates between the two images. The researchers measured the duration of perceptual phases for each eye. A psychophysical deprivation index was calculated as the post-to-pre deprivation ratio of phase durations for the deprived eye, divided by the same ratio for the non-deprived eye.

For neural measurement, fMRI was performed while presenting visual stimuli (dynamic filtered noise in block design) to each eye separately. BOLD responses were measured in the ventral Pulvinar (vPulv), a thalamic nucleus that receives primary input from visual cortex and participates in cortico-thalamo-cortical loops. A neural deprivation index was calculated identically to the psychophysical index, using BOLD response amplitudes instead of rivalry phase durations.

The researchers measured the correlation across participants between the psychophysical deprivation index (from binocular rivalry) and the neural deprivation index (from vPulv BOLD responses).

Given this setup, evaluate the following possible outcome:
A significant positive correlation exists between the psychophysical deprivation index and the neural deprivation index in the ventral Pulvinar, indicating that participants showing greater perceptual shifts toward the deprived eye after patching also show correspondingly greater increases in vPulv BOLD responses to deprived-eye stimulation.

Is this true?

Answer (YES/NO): YES